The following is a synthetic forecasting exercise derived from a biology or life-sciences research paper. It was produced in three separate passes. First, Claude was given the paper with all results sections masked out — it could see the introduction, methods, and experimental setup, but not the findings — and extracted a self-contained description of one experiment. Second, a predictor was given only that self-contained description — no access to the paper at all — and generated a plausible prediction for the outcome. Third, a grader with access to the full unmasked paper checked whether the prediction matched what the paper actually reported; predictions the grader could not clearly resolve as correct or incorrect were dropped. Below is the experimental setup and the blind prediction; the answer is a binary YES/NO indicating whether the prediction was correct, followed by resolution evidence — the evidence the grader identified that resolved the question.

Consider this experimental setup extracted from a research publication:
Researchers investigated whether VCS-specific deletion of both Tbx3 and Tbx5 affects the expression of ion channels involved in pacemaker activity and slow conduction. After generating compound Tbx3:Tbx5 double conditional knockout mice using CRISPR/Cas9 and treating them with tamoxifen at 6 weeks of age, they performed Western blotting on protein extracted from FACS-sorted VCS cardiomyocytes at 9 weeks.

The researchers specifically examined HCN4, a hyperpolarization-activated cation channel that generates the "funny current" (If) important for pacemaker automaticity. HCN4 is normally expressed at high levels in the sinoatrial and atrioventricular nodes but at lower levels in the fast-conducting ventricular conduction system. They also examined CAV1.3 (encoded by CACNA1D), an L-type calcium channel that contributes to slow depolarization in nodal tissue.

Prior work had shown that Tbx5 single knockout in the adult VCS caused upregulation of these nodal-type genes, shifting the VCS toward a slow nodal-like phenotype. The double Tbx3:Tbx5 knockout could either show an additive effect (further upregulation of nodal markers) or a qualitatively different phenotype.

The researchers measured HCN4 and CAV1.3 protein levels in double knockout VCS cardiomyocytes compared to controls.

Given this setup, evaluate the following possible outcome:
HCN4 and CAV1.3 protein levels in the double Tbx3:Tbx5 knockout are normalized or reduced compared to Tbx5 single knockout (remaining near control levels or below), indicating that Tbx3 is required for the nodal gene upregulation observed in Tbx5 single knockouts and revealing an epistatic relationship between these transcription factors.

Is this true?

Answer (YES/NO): YES